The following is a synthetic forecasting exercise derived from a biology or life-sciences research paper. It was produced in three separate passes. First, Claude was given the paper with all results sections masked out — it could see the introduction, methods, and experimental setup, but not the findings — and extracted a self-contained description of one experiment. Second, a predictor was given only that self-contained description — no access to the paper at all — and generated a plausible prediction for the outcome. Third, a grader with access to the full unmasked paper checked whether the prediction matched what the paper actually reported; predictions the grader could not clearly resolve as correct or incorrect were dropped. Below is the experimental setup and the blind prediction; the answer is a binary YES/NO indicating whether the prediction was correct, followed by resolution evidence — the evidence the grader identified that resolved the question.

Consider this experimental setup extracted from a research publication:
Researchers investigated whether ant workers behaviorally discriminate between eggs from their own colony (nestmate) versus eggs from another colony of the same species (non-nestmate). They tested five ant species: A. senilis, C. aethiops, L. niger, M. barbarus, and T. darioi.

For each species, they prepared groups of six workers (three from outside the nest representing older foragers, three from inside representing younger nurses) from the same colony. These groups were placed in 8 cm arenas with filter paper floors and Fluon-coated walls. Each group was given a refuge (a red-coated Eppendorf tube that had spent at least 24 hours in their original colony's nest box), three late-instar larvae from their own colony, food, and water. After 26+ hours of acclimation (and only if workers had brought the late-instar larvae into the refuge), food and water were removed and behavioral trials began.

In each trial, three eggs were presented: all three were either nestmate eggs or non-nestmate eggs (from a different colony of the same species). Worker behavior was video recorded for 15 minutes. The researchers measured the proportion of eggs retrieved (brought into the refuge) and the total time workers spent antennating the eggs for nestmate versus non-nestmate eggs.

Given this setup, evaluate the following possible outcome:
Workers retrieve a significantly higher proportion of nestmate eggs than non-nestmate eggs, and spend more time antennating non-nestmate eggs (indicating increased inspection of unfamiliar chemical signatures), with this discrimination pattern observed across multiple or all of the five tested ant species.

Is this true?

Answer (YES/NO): NO